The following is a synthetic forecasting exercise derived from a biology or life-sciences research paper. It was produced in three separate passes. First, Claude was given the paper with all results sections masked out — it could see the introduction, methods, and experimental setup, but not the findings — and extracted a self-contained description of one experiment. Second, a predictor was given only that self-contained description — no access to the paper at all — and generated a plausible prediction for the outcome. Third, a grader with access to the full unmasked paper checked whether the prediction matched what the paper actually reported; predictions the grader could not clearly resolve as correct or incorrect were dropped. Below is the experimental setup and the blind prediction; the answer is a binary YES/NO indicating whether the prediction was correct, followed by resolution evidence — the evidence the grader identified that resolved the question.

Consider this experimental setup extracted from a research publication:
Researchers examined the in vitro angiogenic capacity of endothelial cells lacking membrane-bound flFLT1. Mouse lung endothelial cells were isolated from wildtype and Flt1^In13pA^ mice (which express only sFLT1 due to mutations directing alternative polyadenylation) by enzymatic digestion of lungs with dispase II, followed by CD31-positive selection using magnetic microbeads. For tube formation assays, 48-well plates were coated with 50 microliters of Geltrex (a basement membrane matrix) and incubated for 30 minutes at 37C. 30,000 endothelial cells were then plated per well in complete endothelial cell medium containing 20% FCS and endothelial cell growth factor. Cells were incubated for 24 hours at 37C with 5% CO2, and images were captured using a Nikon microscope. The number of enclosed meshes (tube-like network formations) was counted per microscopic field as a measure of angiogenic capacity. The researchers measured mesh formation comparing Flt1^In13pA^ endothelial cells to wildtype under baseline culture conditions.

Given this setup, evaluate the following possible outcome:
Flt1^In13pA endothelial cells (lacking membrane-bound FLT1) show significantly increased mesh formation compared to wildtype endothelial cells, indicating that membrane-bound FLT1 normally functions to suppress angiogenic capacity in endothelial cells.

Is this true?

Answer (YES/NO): YES